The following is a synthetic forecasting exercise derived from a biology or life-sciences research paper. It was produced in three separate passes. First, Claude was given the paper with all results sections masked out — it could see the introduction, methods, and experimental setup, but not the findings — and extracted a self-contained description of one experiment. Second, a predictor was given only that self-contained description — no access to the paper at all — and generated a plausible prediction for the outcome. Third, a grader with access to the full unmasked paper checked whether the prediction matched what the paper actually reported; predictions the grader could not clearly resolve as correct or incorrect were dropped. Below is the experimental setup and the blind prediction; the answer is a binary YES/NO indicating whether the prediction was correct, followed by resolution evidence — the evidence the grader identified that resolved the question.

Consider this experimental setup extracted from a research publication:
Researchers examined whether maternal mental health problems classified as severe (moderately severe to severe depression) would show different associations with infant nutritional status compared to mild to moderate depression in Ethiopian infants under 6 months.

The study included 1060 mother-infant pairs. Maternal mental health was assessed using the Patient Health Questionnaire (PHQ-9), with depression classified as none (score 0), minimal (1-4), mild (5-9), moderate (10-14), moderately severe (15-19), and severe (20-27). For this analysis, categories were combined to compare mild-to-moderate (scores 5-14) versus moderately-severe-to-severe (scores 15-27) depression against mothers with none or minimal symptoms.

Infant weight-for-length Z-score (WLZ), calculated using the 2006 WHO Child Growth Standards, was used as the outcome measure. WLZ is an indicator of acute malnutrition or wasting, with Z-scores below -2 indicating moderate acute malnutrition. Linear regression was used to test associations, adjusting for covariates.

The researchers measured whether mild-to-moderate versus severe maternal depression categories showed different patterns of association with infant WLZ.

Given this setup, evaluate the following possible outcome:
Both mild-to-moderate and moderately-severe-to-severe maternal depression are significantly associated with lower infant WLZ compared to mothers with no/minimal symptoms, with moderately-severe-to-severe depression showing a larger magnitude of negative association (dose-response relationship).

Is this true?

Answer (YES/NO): NO